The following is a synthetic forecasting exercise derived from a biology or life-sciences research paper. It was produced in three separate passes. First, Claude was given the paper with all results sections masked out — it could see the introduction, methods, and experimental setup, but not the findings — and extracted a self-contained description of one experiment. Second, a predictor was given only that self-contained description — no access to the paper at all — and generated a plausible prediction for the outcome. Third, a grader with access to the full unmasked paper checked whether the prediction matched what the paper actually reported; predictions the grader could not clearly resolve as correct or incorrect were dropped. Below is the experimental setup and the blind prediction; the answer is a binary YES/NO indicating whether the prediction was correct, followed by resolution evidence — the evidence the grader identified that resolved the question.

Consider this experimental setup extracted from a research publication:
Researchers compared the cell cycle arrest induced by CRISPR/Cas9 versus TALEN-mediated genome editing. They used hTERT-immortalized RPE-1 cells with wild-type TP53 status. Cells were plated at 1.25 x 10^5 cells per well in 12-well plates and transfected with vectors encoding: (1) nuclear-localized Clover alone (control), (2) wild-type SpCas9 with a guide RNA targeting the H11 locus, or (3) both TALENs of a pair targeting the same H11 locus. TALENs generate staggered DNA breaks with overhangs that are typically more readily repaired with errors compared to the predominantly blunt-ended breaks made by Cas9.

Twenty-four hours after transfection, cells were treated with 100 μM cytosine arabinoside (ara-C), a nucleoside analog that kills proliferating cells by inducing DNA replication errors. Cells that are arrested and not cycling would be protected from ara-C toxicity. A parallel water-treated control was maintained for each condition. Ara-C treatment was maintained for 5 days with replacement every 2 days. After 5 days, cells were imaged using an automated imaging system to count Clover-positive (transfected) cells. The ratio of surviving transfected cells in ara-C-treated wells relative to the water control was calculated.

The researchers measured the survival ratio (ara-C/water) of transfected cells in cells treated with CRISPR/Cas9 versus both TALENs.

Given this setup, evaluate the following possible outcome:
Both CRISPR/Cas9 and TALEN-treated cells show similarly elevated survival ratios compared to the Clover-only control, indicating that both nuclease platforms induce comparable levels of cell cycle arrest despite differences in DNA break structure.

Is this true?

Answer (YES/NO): NO